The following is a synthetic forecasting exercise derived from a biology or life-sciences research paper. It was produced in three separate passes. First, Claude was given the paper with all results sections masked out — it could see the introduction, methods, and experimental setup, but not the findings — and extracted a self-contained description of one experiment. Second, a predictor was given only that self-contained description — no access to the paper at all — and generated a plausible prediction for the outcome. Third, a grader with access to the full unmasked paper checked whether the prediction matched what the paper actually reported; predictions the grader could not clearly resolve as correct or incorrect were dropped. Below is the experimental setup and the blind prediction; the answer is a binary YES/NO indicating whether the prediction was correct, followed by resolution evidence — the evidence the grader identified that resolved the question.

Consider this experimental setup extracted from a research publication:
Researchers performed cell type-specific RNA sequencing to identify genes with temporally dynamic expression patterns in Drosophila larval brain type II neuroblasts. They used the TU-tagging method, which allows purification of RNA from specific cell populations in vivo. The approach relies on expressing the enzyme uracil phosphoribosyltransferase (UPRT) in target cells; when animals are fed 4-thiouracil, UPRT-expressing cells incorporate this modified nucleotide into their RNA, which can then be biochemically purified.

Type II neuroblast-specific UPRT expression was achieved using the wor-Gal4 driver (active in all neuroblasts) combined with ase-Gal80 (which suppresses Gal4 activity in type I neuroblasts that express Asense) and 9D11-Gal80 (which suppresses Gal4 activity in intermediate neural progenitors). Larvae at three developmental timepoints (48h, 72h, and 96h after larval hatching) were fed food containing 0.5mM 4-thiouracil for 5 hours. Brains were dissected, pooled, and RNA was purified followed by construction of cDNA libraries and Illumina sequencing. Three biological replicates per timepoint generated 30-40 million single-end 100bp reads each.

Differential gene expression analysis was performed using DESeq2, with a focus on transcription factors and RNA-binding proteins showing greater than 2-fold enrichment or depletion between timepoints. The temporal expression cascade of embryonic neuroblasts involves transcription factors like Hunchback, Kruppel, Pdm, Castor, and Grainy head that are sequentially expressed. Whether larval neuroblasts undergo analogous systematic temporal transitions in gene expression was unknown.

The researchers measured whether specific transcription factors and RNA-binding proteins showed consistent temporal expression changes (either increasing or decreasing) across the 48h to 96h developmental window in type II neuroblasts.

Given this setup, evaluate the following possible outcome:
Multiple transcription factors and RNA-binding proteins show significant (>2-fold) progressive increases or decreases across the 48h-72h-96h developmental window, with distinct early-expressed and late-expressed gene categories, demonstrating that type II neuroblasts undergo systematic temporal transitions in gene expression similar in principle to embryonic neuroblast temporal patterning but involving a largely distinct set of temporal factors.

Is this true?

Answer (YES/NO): YES